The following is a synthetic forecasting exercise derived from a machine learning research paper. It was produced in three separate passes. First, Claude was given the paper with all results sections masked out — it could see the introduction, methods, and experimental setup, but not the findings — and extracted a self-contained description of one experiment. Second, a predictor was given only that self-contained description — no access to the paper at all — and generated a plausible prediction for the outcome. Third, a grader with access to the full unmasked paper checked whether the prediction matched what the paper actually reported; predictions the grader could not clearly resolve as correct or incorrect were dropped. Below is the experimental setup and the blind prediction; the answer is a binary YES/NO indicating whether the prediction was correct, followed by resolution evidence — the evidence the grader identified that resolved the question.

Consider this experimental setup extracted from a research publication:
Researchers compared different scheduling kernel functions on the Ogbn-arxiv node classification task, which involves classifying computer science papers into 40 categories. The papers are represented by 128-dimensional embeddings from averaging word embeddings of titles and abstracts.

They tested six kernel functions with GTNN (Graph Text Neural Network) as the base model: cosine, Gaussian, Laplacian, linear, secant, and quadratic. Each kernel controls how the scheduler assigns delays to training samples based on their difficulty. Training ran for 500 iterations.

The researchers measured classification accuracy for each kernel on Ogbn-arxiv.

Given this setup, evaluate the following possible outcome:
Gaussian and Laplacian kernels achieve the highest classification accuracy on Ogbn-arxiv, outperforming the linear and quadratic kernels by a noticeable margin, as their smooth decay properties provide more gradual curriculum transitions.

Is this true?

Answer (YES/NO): NO